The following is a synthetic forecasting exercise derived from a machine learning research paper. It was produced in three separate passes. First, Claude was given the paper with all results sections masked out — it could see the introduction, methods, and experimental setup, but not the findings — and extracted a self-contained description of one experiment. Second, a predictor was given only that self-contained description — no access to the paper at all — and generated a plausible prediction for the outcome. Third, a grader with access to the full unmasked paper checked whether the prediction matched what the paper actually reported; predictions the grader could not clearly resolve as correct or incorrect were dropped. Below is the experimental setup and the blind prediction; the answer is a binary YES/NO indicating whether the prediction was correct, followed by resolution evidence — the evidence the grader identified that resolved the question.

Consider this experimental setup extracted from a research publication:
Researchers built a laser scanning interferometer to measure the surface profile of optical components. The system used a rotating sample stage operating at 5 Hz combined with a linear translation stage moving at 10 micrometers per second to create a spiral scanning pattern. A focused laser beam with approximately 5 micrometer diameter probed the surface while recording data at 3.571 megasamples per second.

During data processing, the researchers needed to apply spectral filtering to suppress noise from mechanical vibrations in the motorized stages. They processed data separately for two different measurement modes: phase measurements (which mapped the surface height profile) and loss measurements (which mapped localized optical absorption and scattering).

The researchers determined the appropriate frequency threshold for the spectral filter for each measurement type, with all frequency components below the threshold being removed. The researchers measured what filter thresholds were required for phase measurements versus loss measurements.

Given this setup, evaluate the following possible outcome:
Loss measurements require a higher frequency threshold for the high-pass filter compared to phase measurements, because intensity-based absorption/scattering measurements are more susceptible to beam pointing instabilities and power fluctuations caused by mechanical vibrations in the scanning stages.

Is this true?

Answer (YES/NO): NO